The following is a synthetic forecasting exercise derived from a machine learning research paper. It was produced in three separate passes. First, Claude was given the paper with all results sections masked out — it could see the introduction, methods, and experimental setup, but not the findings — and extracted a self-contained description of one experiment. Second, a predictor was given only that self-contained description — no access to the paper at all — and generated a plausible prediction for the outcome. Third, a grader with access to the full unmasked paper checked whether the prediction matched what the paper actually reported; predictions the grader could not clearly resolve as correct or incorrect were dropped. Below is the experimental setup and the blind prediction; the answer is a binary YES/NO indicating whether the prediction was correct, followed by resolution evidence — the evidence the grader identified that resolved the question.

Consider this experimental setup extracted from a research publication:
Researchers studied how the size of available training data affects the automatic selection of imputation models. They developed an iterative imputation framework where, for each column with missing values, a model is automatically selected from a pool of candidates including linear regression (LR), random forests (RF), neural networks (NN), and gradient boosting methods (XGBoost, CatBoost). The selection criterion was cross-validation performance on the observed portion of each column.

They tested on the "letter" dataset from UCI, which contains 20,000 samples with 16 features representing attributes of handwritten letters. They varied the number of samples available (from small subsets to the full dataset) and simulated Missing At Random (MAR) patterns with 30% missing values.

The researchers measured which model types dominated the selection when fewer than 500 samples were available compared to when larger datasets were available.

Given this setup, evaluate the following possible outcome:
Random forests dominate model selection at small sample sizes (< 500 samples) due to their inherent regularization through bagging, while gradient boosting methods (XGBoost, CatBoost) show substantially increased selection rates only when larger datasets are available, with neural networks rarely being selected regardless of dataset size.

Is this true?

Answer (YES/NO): NO